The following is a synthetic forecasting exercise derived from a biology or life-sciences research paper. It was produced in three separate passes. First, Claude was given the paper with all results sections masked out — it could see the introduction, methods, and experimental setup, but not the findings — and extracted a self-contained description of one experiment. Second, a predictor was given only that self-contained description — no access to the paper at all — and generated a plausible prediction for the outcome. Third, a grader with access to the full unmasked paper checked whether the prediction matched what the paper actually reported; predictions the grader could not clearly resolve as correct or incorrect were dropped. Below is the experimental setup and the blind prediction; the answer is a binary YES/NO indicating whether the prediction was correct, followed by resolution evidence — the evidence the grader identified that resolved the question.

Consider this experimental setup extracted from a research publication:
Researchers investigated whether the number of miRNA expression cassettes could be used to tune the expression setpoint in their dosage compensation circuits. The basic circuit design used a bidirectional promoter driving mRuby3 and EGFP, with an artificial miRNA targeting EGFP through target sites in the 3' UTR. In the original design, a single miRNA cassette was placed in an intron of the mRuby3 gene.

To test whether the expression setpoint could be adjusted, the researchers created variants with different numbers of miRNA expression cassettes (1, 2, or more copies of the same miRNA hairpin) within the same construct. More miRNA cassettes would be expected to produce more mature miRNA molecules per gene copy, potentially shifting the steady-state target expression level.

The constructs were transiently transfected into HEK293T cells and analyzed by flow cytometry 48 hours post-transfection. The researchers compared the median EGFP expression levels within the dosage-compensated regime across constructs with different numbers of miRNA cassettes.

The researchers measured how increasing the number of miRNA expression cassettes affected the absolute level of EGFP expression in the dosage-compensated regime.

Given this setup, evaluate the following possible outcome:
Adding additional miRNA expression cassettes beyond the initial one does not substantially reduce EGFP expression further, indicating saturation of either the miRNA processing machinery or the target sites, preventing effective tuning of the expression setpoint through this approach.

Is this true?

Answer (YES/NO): NO